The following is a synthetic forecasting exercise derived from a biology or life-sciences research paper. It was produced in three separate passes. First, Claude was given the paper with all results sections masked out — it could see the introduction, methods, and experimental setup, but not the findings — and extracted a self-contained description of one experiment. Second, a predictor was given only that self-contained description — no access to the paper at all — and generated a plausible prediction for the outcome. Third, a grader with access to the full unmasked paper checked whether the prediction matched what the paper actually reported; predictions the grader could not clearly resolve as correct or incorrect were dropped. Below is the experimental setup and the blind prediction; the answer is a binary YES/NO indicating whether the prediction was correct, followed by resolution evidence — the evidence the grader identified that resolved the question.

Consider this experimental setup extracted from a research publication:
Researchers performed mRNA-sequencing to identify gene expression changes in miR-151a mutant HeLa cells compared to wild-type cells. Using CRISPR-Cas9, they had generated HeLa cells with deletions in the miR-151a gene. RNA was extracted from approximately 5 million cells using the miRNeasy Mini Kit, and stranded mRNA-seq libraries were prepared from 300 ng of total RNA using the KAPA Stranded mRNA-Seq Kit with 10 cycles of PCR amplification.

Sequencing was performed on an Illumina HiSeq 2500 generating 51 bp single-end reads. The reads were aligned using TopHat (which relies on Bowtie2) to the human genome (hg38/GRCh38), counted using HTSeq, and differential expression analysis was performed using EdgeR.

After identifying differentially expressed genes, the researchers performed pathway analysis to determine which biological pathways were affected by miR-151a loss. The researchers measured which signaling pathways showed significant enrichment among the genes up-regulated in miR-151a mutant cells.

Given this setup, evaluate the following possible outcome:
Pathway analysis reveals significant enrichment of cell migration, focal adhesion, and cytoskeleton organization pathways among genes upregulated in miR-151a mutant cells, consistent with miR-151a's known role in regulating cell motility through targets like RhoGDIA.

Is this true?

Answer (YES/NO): NO